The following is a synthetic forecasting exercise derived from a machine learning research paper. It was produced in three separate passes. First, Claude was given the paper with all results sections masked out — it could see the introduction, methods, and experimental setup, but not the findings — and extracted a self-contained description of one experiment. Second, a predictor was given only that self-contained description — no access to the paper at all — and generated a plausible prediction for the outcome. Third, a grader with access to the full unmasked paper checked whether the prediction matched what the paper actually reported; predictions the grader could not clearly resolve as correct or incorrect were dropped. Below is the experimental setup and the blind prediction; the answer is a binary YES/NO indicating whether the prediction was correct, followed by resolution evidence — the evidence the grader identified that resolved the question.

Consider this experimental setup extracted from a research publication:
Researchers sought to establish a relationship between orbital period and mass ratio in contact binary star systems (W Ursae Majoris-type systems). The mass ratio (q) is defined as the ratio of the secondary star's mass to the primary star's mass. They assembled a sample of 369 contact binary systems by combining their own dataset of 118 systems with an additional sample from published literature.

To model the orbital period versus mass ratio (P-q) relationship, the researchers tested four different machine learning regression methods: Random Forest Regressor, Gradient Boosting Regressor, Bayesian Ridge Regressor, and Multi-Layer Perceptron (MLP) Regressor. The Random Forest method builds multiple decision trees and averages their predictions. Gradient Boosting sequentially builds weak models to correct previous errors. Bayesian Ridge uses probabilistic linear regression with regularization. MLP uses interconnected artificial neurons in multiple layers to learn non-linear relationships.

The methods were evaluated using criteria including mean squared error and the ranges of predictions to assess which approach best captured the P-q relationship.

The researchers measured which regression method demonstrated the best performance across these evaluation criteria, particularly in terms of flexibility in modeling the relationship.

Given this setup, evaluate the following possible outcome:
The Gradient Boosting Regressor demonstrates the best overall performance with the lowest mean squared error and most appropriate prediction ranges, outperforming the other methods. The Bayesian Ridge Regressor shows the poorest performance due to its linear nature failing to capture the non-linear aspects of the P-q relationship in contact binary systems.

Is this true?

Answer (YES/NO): NO